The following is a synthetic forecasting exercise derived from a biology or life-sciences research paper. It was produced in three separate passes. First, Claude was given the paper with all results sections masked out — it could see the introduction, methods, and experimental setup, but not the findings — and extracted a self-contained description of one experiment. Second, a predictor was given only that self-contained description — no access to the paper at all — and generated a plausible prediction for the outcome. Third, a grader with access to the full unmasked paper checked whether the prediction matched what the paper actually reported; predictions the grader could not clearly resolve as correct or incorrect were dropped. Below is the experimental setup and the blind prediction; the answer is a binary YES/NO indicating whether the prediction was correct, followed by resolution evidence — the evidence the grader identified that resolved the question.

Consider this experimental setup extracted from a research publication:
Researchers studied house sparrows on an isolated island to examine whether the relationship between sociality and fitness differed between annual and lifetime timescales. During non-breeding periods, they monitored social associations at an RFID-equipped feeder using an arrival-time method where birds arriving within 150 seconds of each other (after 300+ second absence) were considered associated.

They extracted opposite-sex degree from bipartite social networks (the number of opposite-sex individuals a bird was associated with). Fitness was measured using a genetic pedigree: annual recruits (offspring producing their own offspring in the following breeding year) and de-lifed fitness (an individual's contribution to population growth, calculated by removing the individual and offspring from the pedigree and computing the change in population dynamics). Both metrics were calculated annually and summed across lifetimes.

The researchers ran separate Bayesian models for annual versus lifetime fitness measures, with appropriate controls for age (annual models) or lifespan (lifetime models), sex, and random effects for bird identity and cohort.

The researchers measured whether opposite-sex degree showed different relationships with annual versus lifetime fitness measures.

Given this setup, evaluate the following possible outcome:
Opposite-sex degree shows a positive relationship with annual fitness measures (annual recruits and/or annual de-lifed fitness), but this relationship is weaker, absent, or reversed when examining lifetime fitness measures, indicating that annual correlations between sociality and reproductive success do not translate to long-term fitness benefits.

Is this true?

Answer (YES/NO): YES